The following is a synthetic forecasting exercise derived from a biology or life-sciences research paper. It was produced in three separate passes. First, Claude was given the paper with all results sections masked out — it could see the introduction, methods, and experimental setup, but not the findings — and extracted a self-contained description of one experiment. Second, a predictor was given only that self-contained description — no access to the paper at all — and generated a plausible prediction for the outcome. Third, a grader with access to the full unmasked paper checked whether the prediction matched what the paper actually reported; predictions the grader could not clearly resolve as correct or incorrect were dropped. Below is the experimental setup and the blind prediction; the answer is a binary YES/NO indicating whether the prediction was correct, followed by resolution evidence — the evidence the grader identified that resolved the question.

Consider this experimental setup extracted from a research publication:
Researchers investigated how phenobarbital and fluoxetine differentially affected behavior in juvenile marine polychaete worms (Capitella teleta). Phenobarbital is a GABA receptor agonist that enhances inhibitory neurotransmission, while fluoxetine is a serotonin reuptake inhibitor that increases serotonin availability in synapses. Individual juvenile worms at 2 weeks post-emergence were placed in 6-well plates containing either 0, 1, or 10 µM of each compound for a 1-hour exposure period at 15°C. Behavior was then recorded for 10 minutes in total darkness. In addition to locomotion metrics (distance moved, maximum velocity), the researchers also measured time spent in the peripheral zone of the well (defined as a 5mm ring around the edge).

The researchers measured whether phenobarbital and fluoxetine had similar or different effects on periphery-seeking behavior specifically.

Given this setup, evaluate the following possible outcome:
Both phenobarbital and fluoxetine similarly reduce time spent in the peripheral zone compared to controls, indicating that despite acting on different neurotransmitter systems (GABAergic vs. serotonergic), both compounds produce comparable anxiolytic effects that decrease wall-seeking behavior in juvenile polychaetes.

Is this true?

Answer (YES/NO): NO